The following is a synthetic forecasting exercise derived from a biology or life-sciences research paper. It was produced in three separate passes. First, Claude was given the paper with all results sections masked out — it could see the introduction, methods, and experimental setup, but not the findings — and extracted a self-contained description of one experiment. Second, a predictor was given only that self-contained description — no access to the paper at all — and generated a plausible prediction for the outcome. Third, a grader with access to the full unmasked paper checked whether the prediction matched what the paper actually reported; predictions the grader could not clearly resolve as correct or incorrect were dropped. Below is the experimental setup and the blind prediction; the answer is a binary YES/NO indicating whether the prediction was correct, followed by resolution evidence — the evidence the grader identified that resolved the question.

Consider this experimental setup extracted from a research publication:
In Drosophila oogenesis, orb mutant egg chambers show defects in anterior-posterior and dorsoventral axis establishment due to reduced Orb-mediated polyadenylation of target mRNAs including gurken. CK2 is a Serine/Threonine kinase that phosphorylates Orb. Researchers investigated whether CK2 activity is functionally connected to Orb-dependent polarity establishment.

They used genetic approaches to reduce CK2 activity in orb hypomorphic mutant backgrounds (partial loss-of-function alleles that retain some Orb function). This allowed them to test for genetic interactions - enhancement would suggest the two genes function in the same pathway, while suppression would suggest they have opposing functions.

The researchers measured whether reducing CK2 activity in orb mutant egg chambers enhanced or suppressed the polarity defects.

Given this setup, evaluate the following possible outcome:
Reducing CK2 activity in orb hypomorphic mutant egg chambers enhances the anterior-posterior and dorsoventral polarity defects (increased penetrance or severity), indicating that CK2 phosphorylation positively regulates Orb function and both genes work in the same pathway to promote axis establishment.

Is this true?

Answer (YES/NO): YES